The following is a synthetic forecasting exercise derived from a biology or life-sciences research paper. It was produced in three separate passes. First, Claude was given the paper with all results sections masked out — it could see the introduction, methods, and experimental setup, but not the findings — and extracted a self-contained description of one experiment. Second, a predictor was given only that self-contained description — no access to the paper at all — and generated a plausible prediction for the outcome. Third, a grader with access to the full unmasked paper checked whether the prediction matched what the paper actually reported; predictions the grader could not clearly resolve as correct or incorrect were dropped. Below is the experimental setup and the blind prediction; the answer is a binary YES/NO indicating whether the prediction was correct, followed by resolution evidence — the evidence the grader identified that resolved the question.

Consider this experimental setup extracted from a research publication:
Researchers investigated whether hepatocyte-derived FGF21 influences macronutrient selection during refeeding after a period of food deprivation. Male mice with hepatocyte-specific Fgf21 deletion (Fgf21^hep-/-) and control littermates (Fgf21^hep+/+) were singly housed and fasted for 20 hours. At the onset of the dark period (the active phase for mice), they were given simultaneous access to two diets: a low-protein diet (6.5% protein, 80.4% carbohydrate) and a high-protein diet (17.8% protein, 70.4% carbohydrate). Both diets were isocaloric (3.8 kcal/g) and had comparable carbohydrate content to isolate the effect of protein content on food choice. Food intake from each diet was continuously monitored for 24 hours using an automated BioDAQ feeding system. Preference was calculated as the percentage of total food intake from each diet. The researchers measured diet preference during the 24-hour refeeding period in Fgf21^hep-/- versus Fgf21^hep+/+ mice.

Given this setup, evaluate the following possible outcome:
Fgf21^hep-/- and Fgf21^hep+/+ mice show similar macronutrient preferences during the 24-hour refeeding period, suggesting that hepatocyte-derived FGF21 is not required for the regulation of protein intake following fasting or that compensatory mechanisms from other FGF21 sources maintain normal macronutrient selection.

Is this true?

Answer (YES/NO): NO